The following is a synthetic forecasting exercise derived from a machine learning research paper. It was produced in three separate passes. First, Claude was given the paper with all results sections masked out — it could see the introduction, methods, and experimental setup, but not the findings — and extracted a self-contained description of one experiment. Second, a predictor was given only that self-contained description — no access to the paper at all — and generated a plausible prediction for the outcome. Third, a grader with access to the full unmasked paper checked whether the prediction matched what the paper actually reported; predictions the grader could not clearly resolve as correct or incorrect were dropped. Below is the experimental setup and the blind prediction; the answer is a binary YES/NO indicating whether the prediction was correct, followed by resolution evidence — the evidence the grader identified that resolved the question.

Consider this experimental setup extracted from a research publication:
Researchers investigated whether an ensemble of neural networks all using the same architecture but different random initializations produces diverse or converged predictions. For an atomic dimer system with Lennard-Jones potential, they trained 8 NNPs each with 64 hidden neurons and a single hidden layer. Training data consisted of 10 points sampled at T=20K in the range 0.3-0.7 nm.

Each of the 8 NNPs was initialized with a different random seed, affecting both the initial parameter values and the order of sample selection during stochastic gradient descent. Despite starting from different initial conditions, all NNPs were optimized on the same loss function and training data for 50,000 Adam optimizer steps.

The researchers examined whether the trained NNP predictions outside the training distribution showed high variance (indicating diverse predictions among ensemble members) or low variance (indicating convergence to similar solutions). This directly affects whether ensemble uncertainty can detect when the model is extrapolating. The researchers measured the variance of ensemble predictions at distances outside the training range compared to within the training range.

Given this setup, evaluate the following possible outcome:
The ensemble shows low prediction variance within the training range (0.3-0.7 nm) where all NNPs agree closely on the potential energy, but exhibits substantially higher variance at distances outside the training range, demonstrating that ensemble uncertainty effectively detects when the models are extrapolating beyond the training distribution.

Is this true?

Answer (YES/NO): NO